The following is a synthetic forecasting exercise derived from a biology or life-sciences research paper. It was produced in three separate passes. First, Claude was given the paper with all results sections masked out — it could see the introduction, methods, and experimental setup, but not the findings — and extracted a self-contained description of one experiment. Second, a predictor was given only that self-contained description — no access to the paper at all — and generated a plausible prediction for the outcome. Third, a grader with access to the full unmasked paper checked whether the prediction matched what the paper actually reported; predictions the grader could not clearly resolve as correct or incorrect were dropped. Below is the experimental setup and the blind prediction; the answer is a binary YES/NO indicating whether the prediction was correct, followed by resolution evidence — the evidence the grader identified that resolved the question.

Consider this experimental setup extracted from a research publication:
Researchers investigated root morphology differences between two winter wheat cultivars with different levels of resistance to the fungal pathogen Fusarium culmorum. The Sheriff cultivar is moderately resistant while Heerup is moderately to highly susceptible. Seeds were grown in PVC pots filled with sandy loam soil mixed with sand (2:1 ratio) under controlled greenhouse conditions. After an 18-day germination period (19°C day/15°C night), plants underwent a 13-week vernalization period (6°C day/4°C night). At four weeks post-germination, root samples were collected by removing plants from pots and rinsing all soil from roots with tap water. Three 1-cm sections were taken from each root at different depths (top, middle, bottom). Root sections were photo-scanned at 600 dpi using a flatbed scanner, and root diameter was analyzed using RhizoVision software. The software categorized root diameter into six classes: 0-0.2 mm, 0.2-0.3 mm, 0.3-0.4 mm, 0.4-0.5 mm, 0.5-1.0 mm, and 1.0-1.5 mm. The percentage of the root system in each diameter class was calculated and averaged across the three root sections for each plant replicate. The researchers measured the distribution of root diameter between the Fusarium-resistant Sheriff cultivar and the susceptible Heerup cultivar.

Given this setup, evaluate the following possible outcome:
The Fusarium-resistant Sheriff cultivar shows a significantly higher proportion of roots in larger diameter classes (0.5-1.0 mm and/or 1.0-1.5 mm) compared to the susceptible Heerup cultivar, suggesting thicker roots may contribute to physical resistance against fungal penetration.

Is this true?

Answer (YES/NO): NO